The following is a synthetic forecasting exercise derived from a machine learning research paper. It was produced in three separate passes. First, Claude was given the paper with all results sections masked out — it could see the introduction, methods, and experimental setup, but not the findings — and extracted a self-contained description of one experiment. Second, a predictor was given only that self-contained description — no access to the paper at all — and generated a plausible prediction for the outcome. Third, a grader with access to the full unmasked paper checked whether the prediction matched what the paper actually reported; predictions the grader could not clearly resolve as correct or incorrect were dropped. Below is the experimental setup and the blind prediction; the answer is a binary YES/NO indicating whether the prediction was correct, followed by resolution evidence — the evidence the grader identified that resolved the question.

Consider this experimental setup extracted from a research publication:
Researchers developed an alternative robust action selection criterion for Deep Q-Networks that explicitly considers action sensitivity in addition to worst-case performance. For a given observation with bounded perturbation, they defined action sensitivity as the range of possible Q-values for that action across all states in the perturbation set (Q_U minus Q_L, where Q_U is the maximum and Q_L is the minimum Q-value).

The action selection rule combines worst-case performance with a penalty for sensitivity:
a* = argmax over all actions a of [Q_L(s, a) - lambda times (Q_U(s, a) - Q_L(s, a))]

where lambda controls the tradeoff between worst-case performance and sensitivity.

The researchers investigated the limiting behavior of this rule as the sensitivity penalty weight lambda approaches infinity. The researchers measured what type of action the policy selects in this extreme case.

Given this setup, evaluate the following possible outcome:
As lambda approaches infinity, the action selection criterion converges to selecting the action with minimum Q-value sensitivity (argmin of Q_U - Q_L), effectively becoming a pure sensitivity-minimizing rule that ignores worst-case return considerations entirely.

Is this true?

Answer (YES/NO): YES